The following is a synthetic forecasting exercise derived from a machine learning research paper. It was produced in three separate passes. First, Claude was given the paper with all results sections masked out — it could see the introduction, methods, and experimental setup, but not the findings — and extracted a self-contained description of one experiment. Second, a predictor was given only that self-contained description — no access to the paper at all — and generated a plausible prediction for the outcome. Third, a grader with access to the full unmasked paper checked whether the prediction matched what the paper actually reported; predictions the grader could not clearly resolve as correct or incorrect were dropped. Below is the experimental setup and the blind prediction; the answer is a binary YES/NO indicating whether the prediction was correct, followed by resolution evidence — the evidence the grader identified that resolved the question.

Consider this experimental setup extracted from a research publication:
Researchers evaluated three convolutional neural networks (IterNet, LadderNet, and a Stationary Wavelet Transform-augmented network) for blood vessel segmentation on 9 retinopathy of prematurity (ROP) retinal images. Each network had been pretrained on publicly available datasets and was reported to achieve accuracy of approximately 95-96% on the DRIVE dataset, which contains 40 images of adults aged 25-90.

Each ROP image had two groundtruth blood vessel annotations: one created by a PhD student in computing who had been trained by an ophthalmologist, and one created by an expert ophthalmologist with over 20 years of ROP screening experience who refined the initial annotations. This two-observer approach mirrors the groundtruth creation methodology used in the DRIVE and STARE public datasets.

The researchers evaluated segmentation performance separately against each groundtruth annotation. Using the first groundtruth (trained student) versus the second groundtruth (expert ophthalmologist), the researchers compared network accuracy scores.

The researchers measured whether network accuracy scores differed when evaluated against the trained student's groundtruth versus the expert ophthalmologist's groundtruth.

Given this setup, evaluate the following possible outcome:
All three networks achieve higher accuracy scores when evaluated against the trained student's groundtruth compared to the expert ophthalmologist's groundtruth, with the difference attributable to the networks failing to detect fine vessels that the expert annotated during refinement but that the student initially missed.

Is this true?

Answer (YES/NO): YES